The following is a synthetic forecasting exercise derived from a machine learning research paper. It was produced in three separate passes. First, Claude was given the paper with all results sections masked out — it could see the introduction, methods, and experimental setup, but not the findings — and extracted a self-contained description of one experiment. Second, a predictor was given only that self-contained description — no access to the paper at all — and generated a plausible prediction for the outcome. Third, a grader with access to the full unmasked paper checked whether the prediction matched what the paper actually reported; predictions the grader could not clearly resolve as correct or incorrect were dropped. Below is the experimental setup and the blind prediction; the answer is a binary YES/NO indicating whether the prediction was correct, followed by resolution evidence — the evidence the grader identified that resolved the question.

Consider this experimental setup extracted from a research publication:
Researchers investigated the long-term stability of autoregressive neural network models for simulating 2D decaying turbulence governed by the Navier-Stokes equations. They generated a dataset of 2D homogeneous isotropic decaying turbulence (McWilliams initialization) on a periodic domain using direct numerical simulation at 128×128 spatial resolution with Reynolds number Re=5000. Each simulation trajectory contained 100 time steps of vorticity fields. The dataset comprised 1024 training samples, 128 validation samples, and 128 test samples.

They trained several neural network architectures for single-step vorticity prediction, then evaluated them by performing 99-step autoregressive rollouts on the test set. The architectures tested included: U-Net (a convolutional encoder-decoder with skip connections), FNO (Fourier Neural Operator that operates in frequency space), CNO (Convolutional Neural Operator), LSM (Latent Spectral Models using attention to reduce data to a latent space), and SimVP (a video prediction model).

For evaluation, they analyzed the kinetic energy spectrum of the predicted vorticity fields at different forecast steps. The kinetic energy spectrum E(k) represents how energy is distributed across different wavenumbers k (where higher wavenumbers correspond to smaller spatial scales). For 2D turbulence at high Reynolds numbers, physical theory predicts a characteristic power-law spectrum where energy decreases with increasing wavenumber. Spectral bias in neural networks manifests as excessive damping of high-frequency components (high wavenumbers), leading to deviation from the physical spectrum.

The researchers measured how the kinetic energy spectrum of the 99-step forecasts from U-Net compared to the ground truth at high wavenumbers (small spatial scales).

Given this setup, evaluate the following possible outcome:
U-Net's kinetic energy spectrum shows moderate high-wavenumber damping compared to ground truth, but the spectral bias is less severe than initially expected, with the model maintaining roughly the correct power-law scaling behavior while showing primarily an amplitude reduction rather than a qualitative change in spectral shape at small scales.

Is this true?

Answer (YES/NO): NO